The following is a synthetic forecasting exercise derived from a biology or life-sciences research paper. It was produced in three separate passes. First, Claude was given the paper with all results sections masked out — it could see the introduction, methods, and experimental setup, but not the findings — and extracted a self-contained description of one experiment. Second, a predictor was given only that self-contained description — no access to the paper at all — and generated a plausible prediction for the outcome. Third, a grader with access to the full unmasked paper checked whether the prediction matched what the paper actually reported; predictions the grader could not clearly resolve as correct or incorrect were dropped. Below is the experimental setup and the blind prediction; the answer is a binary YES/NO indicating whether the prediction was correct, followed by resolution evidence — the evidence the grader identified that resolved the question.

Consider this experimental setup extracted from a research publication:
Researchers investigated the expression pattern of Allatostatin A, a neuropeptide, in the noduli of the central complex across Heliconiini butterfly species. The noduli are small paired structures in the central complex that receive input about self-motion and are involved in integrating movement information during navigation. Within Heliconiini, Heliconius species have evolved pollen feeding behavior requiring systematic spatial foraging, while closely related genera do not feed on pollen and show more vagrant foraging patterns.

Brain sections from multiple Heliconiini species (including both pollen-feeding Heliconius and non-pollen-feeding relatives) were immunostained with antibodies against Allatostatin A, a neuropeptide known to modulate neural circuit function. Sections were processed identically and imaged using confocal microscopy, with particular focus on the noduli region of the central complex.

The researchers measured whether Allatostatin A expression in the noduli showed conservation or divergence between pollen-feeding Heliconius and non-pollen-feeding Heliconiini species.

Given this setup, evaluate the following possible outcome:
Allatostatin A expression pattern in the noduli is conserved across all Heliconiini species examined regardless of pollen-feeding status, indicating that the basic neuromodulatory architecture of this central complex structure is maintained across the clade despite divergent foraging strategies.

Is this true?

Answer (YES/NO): NO